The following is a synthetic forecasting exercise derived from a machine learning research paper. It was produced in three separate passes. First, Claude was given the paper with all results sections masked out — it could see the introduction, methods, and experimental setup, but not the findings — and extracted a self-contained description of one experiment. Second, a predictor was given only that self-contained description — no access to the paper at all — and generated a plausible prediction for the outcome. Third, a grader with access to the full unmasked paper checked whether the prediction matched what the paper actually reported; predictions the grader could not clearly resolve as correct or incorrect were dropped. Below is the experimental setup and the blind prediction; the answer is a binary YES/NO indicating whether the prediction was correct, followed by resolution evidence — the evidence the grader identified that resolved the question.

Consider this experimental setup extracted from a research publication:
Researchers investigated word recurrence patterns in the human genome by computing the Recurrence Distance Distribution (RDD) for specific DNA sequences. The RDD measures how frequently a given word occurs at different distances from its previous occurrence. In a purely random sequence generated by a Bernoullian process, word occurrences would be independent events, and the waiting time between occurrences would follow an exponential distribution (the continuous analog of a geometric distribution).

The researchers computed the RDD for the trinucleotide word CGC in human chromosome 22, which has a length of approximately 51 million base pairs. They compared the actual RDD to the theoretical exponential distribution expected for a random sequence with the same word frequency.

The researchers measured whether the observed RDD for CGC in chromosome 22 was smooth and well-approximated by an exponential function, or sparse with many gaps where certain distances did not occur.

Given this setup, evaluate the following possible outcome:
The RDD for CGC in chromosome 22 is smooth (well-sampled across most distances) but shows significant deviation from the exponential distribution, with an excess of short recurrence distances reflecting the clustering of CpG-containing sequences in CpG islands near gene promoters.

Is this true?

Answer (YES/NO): NO